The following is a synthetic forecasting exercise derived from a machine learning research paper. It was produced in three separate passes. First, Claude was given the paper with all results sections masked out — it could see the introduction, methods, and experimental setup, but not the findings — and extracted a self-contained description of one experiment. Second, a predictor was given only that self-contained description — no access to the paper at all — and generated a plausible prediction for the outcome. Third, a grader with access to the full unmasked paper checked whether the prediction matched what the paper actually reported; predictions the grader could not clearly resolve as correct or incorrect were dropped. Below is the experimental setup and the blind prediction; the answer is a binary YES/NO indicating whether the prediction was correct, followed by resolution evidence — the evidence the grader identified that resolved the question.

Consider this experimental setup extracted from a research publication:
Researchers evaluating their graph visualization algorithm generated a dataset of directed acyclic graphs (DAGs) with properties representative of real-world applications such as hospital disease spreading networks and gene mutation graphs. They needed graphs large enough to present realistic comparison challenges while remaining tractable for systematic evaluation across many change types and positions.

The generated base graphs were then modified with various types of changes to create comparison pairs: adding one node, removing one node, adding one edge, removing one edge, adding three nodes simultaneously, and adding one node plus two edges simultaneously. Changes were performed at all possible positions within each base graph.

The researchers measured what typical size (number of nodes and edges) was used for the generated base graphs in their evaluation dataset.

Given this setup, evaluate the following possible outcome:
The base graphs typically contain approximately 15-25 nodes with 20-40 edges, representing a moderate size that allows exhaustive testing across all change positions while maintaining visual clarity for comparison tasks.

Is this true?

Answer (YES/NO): NO